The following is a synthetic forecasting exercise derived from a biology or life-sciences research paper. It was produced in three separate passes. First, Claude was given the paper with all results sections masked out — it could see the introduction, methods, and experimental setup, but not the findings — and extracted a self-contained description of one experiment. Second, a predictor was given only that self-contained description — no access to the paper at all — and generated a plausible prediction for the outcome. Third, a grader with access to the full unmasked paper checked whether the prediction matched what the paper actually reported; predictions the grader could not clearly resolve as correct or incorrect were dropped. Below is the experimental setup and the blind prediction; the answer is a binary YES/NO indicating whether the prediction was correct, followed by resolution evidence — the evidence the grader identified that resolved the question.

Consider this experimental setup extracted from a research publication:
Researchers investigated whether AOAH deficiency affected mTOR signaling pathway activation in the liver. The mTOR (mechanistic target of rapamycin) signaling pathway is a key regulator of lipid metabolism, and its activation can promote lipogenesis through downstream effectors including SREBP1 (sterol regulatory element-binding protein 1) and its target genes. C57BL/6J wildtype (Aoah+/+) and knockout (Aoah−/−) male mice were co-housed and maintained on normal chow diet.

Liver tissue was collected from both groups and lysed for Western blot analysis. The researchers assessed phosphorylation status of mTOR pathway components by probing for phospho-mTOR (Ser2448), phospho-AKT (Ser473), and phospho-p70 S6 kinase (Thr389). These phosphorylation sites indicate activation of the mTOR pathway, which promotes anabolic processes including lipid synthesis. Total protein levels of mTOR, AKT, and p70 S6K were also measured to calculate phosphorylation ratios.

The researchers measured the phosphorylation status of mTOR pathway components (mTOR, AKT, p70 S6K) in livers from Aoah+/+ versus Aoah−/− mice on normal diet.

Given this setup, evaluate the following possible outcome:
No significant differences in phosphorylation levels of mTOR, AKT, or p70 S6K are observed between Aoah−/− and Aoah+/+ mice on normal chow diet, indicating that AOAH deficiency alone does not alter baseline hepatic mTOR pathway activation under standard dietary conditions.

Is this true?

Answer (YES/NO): NO